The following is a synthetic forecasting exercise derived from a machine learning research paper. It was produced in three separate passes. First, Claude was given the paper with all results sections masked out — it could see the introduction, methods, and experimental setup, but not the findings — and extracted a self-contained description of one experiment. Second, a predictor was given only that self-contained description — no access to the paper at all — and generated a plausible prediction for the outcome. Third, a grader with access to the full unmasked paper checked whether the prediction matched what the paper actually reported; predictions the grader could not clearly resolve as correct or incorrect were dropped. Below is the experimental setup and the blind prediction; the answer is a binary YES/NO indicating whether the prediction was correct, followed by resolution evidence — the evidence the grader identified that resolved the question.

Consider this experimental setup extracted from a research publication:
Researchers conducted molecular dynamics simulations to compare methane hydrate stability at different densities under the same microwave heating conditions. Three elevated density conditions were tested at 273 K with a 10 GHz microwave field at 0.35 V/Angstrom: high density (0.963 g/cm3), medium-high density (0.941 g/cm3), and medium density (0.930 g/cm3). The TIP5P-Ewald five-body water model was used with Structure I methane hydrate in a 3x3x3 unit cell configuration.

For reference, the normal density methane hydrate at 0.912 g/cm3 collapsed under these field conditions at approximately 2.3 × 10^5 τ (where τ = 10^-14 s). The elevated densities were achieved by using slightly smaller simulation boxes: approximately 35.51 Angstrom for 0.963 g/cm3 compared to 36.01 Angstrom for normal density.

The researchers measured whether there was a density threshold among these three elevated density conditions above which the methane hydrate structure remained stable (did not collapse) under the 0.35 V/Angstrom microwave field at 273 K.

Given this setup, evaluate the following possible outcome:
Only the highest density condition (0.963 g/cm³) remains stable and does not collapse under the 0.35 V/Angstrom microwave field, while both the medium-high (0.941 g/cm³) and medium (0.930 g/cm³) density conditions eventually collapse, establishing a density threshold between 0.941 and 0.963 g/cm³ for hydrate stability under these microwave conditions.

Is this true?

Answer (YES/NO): NO